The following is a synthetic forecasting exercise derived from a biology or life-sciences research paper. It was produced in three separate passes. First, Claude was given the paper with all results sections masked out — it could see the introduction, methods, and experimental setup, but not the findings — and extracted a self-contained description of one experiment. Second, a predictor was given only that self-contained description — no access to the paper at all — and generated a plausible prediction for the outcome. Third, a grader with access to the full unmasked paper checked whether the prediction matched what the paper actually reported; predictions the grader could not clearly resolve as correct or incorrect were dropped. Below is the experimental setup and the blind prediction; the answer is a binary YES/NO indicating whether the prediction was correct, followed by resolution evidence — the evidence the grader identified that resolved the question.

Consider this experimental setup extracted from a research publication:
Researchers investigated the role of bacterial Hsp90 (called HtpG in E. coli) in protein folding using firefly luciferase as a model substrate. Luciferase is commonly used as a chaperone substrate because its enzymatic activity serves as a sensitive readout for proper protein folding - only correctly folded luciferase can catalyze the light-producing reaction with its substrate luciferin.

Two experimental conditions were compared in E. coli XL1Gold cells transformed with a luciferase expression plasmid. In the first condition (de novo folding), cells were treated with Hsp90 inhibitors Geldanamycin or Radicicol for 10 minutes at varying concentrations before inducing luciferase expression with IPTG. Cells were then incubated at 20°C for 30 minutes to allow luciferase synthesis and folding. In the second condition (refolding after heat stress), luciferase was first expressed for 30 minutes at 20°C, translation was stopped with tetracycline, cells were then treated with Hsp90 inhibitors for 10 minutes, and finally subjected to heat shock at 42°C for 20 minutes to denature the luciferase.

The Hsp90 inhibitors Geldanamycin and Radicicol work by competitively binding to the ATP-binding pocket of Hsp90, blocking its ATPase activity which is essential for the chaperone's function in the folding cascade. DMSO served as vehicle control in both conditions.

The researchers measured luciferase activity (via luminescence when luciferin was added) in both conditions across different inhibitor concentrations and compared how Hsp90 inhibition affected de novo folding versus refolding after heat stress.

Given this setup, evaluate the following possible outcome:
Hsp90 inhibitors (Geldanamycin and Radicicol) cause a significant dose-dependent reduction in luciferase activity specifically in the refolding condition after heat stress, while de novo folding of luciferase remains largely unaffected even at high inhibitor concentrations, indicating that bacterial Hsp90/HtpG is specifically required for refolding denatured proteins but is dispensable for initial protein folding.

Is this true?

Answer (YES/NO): YES